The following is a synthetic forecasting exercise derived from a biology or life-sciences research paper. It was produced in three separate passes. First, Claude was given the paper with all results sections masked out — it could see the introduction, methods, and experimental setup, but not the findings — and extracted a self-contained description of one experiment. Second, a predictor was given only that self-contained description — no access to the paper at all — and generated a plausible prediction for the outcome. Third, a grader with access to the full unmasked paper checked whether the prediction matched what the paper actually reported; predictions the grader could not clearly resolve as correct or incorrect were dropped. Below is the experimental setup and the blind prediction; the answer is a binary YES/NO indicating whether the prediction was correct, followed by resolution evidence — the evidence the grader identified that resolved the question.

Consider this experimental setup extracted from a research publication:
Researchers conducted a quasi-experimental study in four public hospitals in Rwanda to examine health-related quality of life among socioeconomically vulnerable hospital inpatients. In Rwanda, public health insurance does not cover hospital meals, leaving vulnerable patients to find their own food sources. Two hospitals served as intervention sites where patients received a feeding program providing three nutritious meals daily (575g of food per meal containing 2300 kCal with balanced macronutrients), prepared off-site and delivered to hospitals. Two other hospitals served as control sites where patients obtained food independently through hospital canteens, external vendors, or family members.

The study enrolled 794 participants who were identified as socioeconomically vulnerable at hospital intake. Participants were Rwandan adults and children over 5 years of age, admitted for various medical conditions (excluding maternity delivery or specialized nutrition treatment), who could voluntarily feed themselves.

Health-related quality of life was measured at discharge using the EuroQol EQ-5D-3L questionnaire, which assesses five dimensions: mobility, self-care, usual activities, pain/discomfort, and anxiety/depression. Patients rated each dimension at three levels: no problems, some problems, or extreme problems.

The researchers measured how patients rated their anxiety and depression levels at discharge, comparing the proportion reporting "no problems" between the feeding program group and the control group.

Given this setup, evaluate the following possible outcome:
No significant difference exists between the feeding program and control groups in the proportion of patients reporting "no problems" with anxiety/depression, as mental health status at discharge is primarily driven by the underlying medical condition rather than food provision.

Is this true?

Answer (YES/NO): NO